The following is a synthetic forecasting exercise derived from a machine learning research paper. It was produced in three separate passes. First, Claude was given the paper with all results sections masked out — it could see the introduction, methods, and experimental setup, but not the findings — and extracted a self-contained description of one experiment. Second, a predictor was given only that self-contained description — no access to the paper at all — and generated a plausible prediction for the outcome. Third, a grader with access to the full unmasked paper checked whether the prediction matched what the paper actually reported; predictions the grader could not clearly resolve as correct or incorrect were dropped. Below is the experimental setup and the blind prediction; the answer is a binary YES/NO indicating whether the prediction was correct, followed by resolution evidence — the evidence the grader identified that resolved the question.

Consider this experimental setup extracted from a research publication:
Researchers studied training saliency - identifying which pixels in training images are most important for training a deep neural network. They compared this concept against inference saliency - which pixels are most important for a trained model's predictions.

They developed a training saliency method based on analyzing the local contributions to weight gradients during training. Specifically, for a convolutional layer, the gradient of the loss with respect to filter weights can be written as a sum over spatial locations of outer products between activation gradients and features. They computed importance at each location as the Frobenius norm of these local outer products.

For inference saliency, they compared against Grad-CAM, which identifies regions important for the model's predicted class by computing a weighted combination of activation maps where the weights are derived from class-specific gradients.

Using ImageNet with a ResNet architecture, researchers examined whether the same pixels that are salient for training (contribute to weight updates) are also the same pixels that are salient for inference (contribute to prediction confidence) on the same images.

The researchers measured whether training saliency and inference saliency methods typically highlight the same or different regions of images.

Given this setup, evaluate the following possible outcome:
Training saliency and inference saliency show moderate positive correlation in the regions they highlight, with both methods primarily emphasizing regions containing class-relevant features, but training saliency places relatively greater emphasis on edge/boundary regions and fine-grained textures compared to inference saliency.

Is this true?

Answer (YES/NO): NO